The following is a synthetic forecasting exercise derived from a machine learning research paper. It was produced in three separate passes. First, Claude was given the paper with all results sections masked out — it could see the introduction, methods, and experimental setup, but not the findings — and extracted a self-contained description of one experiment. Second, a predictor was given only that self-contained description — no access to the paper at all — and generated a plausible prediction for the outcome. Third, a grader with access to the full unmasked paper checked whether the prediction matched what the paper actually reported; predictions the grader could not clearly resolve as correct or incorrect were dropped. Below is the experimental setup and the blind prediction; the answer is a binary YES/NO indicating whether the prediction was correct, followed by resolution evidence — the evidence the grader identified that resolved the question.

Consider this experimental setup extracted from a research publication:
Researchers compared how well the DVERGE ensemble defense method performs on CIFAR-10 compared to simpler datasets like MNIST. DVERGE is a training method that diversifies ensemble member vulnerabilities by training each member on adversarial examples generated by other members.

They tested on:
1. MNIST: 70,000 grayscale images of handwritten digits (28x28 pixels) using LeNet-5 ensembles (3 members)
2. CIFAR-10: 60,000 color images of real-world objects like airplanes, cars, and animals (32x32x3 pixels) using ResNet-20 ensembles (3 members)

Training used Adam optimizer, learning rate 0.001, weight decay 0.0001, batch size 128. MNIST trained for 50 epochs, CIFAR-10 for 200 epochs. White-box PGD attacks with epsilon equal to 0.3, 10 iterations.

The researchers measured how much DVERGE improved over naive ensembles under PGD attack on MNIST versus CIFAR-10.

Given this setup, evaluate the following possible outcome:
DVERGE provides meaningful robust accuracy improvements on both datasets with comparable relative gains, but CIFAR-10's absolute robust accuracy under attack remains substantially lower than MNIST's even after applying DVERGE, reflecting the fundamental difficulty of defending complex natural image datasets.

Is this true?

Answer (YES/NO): NO